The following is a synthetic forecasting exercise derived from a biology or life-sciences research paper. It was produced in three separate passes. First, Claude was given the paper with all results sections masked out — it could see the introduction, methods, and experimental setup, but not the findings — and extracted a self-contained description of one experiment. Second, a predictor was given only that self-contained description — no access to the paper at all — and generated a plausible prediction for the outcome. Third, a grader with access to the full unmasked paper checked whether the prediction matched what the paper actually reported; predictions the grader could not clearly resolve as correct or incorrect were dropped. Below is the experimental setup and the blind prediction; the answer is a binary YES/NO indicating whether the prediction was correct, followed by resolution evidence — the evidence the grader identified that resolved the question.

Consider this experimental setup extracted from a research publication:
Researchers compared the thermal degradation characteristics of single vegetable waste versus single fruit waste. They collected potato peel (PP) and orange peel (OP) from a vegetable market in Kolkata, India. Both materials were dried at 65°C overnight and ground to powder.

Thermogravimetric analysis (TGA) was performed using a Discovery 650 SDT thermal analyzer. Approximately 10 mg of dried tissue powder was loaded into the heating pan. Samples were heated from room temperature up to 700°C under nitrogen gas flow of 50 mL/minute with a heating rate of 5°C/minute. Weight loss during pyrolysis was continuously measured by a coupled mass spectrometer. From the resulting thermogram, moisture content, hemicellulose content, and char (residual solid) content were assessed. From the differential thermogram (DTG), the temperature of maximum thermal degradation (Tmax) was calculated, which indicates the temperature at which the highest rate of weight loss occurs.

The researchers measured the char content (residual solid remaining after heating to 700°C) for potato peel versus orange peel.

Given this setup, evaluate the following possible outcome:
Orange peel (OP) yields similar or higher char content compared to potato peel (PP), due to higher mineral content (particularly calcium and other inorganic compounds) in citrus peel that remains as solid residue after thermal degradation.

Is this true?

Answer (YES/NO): NO